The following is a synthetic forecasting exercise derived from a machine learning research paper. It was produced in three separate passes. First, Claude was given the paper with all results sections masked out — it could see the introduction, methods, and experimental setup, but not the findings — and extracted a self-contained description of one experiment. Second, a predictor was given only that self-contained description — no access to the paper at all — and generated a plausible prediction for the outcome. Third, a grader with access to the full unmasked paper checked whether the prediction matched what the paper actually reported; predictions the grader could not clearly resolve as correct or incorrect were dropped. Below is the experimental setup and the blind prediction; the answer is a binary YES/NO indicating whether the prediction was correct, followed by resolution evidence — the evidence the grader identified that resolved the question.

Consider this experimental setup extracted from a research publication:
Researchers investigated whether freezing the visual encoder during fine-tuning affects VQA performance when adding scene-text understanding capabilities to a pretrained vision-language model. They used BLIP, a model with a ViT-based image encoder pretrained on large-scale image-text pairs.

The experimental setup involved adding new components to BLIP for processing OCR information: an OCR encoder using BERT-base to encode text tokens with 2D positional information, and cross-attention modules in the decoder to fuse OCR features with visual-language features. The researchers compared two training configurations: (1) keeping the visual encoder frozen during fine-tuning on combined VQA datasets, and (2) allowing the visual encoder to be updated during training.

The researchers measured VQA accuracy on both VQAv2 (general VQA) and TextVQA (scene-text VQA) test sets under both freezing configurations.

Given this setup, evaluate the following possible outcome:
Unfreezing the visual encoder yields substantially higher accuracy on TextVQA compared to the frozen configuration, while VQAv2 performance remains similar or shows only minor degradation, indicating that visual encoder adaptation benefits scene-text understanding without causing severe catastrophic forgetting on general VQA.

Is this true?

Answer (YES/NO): NO